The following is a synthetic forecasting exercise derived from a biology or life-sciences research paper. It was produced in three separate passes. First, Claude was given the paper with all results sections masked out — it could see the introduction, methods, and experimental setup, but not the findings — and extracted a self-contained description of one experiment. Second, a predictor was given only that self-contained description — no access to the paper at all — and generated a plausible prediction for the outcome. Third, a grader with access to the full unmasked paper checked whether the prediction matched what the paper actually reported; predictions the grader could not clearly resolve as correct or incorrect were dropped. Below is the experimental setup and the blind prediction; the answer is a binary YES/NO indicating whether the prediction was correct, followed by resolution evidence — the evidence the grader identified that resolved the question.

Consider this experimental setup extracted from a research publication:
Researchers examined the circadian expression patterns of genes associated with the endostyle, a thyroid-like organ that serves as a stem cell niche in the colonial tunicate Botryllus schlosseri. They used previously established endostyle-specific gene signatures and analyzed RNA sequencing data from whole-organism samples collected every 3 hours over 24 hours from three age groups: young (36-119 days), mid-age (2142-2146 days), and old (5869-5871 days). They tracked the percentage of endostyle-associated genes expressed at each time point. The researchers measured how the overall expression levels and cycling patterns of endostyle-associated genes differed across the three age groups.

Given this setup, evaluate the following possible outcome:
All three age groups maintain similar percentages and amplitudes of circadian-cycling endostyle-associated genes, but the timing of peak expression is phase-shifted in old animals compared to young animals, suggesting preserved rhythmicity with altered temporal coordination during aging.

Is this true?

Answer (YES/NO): NO